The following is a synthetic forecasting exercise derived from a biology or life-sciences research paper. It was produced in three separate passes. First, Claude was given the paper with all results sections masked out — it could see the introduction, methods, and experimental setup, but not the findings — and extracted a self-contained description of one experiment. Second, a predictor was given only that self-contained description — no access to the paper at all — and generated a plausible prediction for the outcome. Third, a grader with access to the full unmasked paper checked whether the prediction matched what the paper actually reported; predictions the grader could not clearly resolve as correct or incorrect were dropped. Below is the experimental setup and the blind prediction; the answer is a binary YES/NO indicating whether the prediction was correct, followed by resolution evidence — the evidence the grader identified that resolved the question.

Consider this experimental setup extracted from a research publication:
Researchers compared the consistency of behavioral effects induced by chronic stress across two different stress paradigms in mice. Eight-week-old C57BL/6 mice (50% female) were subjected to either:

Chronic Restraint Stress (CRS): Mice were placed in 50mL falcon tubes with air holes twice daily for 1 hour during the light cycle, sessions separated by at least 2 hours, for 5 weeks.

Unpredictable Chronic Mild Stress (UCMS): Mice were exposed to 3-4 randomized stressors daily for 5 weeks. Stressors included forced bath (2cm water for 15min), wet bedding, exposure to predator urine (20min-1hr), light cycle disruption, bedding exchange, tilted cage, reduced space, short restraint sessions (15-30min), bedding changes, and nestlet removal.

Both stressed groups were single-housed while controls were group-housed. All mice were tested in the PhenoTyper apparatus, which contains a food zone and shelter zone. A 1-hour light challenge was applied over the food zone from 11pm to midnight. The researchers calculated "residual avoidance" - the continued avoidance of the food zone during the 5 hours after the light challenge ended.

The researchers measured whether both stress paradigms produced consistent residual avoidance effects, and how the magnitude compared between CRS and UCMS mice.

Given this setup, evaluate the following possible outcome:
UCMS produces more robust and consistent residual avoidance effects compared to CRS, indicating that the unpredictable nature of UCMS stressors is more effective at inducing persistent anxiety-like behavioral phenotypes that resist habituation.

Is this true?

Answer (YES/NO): NO